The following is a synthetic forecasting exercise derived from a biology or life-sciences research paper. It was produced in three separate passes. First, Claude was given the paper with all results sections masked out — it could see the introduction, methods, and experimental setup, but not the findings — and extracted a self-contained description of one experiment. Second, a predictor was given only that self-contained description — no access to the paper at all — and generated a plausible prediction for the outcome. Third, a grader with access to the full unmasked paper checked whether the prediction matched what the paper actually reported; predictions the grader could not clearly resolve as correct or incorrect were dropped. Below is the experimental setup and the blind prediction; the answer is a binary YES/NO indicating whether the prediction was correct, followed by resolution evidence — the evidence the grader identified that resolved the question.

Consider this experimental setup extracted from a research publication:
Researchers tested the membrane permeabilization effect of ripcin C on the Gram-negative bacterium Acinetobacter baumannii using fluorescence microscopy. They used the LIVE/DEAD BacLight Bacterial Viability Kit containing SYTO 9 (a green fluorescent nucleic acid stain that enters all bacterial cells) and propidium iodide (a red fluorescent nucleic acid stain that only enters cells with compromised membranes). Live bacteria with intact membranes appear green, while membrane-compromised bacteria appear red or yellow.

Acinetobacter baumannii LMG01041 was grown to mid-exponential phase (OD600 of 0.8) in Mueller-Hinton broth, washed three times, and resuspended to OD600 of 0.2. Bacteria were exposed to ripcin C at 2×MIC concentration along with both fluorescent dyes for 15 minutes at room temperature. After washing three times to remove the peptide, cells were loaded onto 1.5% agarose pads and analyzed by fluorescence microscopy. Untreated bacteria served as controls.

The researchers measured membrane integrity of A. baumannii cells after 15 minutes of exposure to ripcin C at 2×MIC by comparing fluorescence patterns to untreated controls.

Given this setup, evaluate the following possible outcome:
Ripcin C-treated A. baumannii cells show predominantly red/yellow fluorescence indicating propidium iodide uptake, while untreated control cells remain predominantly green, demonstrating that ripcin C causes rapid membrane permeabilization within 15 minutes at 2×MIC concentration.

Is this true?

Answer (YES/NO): NO